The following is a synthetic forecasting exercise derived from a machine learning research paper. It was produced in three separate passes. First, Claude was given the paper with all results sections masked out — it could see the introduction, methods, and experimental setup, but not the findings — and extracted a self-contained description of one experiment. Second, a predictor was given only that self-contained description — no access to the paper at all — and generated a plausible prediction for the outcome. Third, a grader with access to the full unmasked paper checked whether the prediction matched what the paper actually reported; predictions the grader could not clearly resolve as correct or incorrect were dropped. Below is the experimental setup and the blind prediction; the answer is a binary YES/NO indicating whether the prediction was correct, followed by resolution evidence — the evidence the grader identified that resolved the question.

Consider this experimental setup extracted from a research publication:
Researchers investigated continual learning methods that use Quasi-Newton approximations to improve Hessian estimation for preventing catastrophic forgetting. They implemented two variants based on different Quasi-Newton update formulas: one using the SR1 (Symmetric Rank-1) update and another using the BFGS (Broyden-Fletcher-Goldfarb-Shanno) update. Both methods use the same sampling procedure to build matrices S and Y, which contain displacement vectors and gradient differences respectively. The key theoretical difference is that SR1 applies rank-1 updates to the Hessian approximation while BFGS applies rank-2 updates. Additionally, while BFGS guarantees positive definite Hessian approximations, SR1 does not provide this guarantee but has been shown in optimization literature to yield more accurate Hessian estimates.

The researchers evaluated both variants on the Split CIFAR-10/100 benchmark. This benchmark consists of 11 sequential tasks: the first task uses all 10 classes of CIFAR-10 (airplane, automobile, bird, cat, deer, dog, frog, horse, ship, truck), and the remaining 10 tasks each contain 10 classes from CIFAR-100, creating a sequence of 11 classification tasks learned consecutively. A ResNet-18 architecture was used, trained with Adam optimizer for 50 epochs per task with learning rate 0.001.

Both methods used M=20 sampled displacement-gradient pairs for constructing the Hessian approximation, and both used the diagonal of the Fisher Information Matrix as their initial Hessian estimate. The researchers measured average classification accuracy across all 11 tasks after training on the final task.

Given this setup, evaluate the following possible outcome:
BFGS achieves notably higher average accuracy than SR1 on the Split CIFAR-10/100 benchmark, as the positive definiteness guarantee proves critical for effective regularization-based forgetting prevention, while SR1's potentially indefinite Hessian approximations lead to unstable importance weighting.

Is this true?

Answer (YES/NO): NO